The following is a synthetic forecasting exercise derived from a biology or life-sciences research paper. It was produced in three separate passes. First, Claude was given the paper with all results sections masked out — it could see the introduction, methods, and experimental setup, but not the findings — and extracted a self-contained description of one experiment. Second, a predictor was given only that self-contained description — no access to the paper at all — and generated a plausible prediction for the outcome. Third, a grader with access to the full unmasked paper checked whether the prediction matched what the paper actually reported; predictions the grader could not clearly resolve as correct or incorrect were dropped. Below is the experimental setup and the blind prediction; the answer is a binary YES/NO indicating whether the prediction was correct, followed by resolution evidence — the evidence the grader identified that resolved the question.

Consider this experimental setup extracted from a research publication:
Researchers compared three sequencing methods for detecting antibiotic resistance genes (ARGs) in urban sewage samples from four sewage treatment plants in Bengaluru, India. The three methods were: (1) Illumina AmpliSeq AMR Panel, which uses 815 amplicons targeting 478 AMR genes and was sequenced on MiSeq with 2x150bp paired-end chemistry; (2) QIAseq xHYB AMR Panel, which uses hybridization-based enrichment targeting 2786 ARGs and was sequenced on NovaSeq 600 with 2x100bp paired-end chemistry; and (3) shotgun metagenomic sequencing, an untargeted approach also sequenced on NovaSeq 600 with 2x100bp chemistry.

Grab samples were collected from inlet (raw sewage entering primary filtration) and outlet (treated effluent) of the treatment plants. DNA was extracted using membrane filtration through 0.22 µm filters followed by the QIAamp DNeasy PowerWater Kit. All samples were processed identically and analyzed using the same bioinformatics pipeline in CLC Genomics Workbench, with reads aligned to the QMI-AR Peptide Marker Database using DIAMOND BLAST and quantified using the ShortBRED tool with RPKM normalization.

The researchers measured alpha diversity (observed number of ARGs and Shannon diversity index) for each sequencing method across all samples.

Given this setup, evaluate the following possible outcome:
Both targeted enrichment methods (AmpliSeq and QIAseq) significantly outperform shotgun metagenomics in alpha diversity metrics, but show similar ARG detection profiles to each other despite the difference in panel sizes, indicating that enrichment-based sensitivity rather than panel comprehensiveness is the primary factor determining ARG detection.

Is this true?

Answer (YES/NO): NO